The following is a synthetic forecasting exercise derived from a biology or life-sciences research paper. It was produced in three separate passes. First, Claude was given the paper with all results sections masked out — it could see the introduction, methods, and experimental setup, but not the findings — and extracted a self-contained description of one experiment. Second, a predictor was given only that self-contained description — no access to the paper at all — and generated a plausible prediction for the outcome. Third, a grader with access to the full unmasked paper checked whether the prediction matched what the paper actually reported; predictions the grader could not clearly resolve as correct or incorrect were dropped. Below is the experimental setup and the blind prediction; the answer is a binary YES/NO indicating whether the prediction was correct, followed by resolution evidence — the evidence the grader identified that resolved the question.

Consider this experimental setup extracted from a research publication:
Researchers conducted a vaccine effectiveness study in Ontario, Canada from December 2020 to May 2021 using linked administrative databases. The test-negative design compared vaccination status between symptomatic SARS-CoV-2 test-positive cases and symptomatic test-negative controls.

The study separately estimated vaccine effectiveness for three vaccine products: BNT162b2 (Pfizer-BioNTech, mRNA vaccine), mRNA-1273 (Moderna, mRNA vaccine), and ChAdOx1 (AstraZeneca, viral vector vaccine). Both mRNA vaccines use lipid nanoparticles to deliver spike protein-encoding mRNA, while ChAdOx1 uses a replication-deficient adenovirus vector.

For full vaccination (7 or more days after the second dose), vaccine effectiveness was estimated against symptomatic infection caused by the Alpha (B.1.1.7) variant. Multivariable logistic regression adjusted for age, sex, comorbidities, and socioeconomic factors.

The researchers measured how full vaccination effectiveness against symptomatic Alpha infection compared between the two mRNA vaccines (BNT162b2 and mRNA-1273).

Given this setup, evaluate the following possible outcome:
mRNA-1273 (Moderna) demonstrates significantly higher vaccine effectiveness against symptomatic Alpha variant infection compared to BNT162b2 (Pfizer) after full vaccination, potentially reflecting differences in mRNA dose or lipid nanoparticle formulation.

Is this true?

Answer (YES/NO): NO